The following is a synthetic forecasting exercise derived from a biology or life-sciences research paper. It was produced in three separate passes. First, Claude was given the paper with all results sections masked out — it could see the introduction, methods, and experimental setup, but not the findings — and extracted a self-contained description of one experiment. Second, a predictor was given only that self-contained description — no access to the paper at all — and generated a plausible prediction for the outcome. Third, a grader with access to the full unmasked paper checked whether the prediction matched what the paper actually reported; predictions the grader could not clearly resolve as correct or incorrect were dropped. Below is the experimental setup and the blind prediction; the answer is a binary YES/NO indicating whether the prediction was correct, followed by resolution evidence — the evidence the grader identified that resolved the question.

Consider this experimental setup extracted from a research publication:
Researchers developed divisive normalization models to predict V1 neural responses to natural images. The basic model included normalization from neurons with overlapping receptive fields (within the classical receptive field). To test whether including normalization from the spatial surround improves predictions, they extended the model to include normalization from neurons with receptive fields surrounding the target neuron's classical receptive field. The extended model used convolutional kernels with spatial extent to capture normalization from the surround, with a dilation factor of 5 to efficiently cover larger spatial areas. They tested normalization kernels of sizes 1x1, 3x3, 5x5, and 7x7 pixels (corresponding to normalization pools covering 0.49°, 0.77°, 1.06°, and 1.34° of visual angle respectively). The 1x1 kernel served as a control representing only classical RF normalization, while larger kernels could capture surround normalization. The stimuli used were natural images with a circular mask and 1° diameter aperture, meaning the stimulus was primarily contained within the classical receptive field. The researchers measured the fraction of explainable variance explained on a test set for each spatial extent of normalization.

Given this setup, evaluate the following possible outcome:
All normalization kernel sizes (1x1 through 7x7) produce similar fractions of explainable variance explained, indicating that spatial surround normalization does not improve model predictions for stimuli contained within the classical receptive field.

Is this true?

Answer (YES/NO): NO